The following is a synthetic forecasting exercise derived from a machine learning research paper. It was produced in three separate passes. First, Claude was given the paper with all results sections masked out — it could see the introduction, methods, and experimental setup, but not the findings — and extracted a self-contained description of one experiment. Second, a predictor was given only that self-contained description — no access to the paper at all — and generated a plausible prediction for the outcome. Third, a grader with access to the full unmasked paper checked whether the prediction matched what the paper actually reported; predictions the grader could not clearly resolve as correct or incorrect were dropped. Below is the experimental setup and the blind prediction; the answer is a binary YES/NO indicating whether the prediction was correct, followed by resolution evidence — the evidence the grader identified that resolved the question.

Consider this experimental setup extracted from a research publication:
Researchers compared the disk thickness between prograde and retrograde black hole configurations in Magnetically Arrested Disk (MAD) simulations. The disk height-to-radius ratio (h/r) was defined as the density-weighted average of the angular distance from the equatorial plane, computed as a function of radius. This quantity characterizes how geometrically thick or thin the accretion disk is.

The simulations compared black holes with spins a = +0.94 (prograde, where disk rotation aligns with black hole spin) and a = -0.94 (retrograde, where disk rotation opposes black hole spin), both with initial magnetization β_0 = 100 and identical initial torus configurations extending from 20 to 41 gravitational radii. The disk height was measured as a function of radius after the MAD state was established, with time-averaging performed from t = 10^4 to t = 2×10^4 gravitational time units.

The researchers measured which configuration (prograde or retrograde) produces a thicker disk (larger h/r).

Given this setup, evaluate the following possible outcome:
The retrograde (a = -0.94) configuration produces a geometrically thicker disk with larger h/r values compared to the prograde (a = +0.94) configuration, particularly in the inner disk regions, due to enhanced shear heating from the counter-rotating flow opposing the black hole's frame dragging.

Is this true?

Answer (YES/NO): YES